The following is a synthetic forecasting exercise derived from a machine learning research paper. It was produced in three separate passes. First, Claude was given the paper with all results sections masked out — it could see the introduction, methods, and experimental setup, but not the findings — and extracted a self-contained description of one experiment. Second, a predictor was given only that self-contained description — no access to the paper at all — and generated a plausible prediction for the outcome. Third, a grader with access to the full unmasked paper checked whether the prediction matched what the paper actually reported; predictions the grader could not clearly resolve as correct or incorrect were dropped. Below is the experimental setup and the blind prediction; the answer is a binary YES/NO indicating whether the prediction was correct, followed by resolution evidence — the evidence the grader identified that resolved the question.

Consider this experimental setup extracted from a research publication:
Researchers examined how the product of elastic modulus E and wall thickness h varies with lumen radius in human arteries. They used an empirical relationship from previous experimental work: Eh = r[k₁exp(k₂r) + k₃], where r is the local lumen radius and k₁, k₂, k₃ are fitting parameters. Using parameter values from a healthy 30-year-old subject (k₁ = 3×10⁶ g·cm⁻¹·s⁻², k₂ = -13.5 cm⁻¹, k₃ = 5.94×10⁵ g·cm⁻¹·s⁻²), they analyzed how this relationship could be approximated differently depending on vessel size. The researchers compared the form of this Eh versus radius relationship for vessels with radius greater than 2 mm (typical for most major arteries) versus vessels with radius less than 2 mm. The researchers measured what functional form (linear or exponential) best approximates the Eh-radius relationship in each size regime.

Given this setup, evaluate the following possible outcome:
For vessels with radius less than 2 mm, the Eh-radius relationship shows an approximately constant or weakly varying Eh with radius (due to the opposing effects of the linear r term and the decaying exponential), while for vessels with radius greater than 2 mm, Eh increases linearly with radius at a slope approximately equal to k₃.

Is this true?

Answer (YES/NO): NO